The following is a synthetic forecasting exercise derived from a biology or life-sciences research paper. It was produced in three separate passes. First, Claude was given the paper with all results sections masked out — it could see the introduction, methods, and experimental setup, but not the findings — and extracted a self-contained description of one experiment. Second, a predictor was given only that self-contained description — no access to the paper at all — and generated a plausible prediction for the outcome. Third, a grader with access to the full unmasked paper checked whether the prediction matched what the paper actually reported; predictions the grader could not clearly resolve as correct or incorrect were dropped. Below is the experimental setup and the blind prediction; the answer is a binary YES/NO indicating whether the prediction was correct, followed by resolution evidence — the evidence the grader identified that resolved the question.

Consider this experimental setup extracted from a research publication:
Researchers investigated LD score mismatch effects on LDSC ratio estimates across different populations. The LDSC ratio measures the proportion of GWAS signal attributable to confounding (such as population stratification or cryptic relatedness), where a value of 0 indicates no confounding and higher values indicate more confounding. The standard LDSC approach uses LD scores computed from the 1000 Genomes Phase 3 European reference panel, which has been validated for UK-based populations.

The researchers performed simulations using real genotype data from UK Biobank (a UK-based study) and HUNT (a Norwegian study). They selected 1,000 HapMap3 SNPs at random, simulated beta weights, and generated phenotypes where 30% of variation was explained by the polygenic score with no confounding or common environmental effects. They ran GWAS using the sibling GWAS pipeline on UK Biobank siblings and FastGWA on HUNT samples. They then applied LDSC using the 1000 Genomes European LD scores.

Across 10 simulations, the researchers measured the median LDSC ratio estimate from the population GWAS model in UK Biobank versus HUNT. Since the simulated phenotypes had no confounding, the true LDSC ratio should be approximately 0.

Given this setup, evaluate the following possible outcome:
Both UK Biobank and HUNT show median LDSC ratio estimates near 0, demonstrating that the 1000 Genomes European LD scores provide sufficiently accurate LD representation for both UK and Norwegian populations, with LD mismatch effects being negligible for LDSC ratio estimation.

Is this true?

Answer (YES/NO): NO